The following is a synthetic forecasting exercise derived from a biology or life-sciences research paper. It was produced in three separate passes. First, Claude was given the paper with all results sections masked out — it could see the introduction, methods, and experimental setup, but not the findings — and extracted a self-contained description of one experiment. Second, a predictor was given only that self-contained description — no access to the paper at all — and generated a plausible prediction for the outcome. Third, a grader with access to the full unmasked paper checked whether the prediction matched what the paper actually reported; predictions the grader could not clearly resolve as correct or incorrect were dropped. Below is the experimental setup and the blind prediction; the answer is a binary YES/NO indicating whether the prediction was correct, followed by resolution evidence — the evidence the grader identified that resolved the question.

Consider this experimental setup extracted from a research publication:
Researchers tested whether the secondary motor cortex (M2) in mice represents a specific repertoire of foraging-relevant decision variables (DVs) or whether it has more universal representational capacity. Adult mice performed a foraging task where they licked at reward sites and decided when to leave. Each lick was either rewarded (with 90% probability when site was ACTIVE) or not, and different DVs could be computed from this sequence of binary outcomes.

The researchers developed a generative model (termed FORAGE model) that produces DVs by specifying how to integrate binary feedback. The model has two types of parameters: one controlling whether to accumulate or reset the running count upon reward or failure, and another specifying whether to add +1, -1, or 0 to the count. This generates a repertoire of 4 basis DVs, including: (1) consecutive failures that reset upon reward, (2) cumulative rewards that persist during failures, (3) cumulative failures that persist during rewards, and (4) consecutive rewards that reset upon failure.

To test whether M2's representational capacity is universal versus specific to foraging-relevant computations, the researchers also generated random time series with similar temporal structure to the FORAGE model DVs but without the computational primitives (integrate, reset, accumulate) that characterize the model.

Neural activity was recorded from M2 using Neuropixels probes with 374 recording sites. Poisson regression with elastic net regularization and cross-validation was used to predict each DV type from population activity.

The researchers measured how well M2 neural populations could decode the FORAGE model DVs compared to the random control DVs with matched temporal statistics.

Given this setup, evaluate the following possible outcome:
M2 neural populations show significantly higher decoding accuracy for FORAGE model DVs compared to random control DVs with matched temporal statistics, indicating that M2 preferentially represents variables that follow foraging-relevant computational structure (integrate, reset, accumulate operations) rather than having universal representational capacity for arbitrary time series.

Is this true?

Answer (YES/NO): YES